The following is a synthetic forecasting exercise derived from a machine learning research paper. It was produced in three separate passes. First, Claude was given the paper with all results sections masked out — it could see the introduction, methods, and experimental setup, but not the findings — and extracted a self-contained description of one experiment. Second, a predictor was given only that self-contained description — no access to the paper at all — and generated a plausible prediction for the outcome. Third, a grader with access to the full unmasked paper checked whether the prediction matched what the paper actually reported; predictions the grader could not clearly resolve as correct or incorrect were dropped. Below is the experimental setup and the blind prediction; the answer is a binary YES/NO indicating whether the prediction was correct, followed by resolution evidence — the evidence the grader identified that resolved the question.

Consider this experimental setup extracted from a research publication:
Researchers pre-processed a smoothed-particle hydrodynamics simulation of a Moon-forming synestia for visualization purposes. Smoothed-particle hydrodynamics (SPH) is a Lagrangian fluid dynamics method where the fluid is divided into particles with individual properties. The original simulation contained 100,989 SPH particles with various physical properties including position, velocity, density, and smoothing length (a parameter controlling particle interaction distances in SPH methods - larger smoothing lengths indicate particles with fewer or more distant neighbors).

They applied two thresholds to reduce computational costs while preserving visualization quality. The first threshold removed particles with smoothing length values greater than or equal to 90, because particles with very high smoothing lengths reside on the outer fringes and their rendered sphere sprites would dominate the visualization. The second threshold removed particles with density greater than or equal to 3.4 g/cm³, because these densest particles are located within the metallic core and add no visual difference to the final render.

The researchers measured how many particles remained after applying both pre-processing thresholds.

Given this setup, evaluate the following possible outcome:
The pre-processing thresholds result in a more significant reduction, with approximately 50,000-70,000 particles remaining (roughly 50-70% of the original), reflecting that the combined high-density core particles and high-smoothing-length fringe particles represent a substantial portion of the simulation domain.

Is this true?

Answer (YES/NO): NO